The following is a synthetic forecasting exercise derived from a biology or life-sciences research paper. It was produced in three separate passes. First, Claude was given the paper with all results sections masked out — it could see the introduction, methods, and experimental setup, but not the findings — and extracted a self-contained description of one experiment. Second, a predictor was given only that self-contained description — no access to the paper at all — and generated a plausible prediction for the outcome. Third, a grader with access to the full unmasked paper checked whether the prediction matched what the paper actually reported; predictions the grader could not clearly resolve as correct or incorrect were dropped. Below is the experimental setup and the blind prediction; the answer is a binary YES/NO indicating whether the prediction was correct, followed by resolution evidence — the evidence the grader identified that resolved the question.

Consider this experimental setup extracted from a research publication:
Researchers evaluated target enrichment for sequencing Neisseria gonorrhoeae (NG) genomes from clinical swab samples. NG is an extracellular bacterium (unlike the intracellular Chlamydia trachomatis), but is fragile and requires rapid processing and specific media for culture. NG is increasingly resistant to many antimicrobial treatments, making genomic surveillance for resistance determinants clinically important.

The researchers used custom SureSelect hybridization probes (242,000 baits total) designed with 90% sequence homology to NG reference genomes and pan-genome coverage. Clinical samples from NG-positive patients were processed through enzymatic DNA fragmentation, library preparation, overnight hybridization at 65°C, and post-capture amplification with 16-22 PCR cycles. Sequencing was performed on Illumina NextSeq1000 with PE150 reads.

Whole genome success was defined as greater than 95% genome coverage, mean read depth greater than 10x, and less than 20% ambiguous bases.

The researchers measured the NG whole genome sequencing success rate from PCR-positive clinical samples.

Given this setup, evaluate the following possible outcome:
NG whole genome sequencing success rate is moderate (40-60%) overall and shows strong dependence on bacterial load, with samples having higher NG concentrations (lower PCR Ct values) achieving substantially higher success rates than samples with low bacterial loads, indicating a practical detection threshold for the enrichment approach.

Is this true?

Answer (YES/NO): NO